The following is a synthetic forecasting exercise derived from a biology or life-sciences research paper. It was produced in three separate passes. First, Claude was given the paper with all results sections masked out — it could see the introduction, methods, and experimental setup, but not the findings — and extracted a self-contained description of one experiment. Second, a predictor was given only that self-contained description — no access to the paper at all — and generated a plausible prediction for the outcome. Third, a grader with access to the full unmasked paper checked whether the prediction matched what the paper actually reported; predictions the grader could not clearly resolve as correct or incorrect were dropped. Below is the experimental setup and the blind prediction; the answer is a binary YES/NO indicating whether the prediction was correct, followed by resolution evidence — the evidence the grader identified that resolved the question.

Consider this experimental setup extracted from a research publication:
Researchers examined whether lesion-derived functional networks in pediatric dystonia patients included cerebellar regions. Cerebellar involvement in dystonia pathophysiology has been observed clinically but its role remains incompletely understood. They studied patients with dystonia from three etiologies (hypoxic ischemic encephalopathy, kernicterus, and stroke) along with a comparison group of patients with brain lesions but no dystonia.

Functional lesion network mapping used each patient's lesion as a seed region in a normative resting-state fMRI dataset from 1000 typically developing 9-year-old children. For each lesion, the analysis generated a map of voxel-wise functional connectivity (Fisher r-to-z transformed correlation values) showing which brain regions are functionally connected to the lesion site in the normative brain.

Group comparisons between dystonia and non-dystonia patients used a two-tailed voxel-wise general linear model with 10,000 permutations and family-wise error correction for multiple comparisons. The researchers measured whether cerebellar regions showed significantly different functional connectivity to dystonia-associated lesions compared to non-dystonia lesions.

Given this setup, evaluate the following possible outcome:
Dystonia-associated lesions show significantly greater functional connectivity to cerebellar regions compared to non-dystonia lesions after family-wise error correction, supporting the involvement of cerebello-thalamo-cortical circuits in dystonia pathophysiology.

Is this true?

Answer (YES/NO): YES